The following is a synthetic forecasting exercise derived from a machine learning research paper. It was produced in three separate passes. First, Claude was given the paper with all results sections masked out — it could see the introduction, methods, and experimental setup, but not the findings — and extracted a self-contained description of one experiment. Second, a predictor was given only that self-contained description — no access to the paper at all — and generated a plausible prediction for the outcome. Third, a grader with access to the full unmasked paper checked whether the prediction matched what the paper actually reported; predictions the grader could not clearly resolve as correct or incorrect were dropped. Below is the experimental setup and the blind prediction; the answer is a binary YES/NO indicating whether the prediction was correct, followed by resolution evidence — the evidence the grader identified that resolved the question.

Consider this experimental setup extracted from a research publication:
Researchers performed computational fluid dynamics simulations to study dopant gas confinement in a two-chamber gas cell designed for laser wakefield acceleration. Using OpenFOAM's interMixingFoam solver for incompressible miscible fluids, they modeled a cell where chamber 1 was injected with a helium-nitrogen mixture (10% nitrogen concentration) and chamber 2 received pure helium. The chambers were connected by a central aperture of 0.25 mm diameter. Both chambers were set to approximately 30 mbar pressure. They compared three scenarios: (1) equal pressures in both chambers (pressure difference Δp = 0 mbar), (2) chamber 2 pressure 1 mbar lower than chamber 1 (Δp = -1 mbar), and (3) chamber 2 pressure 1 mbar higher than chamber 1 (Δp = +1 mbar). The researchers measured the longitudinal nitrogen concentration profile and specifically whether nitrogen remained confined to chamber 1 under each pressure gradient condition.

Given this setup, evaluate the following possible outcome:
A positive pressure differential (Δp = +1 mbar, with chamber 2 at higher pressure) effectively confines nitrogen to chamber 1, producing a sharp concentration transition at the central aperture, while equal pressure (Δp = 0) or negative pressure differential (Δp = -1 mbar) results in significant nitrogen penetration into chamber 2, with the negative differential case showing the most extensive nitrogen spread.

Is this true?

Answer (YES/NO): NO